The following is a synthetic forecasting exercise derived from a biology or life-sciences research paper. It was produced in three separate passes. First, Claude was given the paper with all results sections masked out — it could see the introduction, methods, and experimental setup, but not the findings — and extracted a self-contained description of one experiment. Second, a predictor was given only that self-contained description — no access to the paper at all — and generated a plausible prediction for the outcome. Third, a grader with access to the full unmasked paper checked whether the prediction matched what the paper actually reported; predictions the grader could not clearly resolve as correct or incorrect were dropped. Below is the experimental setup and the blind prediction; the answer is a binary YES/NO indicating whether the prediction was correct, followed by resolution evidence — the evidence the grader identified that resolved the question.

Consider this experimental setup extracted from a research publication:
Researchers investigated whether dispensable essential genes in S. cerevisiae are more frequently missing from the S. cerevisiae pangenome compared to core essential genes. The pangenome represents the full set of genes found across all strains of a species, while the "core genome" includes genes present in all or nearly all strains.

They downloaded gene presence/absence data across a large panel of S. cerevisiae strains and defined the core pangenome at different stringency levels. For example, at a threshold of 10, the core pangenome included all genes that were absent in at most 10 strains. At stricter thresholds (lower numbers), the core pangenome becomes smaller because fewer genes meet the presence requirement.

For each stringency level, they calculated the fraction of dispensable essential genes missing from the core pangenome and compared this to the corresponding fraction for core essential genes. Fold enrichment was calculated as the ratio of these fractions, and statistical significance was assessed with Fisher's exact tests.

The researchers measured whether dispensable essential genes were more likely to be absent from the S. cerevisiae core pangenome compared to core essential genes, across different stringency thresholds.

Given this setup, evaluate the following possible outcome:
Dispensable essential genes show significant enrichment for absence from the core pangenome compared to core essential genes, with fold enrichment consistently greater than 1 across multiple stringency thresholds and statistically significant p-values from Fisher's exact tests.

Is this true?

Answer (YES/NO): YES